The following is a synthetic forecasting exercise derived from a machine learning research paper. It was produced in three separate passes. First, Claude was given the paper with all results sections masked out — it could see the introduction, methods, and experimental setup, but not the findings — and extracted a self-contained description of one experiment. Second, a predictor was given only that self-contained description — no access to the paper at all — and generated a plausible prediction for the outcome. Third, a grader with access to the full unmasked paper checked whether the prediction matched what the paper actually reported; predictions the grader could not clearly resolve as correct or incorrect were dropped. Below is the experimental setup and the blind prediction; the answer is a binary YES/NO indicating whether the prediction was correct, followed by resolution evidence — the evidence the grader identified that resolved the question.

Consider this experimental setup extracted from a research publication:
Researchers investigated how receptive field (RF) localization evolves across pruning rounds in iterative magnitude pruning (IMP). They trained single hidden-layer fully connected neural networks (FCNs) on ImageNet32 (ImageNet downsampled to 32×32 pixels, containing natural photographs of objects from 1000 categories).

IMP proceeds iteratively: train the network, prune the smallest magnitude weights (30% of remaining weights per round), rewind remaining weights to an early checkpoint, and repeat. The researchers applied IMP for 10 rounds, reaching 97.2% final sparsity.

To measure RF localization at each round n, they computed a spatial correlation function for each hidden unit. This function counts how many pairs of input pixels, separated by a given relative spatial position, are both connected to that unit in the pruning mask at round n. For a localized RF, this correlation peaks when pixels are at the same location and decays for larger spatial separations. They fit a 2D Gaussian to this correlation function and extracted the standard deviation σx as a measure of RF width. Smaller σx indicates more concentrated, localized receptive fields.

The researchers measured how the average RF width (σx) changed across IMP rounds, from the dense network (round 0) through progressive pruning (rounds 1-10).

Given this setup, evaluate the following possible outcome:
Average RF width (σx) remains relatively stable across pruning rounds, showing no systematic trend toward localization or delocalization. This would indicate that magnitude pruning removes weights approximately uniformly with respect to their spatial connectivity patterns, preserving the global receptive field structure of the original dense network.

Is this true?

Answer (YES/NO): NO